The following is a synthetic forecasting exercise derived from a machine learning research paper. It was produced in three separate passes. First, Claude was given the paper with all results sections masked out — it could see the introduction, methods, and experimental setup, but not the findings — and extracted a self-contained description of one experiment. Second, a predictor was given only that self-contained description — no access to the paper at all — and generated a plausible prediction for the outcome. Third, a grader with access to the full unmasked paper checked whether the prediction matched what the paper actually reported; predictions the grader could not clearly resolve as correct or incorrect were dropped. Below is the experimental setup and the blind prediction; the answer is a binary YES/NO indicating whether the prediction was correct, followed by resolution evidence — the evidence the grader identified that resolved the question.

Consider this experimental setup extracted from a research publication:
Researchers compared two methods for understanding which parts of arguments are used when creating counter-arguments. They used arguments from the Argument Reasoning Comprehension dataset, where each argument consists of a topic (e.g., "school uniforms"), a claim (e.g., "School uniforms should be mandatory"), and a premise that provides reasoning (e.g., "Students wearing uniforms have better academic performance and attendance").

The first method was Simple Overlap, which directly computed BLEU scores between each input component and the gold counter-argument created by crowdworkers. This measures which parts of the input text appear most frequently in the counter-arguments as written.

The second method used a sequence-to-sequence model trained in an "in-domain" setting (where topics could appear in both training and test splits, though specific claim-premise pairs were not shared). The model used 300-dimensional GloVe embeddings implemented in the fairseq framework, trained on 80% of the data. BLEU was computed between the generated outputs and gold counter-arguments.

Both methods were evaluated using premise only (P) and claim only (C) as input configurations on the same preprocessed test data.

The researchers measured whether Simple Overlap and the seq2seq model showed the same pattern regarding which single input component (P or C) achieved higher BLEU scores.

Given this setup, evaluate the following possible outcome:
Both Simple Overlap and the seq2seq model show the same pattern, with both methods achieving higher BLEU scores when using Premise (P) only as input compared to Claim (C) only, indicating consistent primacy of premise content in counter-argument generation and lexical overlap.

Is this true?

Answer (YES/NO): NO